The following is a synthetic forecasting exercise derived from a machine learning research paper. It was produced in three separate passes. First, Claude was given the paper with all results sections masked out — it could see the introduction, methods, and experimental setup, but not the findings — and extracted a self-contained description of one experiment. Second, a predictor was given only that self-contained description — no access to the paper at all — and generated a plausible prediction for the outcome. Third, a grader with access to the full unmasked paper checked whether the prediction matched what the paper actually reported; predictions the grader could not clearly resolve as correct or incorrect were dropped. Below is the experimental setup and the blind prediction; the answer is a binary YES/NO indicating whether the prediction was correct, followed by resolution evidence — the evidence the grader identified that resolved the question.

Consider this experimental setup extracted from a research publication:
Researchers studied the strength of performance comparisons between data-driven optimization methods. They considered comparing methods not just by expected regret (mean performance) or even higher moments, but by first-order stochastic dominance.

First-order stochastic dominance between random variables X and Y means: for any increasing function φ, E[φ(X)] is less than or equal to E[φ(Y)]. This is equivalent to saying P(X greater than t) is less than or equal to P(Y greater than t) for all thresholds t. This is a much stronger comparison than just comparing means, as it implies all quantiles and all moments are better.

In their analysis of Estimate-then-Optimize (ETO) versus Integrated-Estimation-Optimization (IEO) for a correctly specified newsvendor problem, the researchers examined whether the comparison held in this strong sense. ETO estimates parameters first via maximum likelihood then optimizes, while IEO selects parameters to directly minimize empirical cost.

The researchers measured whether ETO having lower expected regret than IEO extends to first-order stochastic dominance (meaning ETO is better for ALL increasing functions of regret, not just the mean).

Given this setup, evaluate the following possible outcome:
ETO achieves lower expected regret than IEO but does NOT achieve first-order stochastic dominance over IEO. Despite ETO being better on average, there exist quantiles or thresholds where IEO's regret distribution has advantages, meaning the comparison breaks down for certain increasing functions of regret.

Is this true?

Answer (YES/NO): NO